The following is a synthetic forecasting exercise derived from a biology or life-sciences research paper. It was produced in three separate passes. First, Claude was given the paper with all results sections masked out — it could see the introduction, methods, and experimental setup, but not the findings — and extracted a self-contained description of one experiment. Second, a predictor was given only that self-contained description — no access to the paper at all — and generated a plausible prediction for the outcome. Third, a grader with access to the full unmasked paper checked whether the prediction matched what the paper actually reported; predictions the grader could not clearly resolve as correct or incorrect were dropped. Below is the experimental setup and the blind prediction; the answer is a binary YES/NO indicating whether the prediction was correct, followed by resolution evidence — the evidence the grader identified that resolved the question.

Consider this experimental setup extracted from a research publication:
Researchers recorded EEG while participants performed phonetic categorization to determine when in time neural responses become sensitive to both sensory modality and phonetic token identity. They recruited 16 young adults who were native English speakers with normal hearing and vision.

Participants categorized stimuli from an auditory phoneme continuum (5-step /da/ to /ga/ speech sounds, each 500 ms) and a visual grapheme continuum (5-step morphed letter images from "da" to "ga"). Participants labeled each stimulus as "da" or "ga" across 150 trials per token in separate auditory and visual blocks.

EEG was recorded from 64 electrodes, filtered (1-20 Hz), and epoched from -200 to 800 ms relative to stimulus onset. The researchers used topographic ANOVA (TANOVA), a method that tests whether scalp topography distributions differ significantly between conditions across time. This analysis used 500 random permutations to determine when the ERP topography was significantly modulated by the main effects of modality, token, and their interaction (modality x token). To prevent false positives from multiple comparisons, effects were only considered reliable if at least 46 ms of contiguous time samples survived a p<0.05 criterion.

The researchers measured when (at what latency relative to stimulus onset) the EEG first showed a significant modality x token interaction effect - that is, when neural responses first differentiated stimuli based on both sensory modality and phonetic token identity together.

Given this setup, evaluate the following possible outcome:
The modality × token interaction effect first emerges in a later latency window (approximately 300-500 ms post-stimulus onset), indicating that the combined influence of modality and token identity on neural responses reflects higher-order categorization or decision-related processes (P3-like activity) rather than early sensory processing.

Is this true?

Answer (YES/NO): NO